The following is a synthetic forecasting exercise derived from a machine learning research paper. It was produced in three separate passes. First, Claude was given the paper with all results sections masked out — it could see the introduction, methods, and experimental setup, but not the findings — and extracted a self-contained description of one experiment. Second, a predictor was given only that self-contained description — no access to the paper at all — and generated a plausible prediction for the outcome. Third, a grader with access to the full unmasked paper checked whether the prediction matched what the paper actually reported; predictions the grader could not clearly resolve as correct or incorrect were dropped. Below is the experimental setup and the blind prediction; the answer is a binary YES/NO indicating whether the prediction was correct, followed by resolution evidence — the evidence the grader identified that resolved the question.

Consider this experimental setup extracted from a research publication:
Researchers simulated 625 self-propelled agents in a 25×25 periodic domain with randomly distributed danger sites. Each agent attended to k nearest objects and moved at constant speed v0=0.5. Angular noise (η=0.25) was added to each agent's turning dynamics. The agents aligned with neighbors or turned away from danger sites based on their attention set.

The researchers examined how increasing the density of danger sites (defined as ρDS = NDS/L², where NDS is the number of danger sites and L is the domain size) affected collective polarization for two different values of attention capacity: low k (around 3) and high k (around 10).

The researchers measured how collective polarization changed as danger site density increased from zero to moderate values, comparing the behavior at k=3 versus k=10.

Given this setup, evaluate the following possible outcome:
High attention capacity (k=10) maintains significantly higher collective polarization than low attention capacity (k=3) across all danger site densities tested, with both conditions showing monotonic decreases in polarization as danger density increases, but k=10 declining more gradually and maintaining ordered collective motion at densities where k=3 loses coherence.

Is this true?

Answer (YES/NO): NO